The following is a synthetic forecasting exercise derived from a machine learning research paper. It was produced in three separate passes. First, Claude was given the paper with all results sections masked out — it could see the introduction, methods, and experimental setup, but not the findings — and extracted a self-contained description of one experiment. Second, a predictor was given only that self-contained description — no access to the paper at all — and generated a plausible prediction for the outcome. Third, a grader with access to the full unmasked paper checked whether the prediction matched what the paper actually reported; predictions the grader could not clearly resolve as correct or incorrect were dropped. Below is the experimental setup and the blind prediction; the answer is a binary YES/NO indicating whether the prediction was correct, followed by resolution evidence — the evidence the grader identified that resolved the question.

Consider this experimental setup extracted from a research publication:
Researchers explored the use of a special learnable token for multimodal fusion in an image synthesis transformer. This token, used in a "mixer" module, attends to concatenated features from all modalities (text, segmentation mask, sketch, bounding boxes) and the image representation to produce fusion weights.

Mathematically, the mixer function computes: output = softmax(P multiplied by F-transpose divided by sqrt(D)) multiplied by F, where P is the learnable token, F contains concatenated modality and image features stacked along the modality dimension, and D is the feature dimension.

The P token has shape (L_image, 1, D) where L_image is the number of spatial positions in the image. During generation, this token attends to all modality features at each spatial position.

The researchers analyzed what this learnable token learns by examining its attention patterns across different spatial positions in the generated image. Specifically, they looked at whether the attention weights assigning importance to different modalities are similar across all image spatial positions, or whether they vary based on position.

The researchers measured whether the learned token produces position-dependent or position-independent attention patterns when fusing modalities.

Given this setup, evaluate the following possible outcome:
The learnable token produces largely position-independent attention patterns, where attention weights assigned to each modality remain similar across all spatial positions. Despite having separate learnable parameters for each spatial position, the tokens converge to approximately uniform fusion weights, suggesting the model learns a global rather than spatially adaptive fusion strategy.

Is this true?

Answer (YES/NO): NO